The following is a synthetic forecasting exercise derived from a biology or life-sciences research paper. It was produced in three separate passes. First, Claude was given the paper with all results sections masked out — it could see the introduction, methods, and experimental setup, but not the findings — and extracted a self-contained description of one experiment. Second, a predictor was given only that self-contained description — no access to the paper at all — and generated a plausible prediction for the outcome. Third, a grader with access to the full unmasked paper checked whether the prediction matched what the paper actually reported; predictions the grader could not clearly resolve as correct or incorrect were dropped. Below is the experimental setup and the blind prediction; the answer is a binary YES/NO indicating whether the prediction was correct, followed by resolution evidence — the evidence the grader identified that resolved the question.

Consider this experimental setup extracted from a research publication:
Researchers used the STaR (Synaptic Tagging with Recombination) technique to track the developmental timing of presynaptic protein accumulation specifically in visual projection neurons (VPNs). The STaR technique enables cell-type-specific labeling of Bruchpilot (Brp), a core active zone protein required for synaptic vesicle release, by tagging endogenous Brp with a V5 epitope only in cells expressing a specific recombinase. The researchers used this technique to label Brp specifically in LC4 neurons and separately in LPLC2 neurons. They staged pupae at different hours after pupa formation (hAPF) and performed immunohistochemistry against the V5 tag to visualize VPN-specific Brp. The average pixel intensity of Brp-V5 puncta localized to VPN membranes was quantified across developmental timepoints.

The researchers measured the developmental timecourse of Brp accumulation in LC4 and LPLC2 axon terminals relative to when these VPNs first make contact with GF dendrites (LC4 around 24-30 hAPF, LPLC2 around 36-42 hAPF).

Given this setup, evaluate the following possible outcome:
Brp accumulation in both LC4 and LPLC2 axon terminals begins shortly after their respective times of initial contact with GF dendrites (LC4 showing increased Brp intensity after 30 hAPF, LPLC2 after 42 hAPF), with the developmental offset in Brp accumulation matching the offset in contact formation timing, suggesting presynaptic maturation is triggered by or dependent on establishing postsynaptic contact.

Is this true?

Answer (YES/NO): NO